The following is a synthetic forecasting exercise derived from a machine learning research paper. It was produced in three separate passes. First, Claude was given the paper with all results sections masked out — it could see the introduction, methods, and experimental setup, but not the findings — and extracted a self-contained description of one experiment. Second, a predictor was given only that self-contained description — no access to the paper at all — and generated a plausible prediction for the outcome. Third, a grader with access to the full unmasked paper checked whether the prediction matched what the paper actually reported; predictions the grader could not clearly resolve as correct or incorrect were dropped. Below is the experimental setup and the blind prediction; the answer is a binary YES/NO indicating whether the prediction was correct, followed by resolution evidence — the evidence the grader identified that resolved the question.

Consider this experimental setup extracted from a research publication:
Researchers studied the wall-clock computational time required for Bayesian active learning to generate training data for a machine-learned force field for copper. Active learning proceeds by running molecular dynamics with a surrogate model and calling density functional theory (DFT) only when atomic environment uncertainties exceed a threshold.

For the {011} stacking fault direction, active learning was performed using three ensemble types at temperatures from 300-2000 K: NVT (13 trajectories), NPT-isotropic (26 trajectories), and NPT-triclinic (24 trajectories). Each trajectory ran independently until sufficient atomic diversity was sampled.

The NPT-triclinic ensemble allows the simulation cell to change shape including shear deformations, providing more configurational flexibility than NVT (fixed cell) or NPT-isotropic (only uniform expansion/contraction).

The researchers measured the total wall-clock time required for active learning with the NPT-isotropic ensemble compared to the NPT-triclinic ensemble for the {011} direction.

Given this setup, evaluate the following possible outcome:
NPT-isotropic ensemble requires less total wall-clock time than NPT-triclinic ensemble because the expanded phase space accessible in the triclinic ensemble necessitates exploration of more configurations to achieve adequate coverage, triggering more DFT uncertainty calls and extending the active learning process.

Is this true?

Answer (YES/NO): NO